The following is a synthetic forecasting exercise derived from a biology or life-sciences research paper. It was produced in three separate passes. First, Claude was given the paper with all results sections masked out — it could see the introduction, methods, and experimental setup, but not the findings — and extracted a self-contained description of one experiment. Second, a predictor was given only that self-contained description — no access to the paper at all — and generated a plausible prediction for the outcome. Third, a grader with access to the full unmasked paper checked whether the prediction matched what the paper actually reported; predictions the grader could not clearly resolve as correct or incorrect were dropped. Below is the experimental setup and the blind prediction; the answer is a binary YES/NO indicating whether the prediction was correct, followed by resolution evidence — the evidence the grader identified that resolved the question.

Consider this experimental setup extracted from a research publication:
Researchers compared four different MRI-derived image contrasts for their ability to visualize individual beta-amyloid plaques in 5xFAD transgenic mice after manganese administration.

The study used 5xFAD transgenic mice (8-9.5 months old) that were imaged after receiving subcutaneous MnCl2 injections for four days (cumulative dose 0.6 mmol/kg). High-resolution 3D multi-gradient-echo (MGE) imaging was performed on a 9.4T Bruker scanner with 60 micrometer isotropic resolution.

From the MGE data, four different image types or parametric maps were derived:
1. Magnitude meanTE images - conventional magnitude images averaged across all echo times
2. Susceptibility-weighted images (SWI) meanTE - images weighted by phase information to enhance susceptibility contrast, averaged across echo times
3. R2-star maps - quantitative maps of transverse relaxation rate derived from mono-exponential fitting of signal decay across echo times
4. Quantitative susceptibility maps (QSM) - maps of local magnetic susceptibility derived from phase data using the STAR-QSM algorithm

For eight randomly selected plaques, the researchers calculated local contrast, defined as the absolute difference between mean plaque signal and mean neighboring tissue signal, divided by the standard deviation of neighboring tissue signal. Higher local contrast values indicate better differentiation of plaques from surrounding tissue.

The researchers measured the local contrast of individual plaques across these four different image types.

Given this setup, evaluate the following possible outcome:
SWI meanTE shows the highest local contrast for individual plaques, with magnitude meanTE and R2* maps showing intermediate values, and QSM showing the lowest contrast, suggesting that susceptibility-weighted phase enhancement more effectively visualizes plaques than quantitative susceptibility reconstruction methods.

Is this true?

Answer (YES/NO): NO